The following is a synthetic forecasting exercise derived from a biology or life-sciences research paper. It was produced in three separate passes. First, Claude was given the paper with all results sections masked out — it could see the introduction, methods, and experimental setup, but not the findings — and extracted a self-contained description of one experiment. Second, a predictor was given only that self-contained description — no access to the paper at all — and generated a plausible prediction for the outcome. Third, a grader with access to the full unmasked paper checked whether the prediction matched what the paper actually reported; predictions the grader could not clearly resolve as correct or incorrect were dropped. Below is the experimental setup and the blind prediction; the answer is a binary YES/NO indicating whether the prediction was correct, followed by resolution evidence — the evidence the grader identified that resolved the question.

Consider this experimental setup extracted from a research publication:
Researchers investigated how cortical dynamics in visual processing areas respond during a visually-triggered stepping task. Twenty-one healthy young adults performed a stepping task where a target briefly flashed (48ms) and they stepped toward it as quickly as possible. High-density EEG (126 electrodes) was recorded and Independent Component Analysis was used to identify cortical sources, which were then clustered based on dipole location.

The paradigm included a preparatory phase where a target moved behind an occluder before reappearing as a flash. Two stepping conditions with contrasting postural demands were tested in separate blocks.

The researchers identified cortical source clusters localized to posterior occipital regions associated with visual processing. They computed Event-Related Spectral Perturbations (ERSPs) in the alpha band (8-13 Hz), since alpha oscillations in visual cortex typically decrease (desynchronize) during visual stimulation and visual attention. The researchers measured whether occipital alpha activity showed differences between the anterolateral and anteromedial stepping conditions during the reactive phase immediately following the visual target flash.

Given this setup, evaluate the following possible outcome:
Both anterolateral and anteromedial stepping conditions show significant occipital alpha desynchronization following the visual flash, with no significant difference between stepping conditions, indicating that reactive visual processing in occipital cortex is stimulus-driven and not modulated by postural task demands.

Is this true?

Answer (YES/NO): NO